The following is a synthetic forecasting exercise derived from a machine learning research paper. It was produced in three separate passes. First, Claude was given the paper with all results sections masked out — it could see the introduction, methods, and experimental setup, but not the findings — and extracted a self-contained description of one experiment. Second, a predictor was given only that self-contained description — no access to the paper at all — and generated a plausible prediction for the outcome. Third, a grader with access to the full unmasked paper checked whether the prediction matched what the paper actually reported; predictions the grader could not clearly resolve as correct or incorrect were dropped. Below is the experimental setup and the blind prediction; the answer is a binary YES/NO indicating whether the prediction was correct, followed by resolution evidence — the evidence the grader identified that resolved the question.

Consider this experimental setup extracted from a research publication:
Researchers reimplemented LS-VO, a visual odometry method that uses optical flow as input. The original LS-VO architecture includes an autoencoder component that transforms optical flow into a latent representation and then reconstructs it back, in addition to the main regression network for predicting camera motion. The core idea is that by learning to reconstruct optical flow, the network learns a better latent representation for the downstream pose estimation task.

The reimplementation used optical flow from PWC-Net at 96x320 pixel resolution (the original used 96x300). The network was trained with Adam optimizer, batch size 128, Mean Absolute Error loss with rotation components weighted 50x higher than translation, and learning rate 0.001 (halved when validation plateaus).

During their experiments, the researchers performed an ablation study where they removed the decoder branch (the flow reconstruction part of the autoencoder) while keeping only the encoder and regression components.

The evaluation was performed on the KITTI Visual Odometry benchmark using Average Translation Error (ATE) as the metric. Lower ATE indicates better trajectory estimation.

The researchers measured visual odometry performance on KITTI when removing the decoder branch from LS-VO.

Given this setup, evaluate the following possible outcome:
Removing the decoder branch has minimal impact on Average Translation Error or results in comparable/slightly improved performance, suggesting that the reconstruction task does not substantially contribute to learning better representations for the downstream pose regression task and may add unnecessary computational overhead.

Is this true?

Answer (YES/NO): YES